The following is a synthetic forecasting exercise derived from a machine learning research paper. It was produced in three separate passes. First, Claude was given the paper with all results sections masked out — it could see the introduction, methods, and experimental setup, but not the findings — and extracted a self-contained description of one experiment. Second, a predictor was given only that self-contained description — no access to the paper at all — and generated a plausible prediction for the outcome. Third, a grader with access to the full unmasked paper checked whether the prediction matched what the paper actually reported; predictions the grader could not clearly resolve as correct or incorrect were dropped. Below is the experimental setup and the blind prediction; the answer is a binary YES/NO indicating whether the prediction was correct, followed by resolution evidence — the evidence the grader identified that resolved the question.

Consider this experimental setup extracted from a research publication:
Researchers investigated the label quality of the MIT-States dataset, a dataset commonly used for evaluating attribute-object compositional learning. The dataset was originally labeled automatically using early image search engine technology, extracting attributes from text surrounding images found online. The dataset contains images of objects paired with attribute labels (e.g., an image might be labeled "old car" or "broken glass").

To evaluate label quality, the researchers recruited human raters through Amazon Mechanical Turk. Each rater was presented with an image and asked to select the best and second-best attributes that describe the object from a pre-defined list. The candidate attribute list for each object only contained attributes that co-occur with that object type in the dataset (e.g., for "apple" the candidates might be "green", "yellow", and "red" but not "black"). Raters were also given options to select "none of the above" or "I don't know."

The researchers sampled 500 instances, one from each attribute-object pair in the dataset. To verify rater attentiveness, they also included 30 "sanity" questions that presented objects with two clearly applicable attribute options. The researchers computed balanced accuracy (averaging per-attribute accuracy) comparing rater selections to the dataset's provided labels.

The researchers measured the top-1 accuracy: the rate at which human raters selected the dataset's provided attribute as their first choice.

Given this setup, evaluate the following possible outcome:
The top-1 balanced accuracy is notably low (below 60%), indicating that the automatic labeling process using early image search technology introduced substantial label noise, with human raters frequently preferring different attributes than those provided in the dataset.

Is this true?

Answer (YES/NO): YES